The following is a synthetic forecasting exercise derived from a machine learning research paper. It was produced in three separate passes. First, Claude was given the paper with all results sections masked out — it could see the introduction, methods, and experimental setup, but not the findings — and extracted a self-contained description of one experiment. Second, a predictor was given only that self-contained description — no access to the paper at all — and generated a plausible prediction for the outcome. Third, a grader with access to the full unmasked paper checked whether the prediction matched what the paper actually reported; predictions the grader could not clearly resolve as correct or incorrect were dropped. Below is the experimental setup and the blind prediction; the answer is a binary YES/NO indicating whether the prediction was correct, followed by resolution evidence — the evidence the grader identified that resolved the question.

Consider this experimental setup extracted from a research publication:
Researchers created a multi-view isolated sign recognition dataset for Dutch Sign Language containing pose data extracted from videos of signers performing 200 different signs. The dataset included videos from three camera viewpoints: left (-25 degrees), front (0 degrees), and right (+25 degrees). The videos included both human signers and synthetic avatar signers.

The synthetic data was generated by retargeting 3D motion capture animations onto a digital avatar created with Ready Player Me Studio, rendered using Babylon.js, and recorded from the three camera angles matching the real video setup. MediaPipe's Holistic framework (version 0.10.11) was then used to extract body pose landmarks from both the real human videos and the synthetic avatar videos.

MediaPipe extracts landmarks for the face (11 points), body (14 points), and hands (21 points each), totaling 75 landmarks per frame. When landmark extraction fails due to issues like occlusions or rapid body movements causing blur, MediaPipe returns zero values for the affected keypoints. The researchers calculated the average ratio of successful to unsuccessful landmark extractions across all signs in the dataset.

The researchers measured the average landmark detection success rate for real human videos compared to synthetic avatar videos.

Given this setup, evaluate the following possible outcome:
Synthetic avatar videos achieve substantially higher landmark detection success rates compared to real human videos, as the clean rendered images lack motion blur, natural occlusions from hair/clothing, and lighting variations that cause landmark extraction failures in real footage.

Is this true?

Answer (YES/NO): NO